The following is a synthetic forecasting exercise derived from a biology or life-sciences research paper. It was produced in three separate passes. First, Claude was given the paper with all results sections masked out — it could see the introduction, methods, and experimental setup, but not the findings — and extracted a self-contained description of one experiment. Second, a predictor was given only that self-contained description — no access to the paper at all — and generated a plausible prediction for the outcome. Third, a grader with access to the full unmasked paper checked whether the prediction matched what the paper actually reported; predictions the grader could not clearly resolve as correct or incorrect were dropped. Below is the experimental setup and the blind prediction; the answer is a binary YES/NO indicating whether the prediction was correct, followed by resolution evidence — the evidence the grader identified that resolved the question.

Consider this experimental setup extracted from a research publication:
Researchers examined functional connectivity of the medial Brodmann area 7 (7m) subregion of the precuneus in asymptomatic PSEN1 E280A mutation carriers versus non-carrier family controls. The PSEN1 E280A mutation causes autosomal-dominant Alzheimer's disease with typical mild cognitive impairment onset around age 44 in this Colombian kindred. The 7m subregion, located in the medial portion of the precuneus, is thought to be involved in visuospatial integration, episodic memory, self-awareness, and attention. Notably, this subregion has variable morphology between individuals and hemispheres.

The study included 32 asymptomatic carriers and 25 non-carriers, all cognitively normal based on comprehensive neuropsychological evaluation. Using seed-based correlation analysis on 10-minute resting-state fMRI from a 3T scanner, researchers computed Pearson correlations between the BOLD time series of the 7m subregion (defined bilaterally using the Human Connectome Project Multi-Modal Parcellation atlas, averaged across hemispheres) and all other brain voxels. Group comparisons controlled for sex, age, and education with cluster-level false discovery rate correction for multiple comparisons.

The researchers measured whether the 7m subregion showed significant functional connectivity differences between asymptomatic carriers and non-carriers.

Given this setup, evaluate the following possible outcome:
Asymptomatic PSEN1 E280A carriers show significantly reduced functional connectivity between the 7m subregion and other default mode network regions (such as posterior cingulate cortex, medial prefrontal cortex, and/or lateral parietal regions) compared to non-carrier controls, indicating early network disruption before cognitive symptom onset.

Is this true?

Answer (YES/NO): YES